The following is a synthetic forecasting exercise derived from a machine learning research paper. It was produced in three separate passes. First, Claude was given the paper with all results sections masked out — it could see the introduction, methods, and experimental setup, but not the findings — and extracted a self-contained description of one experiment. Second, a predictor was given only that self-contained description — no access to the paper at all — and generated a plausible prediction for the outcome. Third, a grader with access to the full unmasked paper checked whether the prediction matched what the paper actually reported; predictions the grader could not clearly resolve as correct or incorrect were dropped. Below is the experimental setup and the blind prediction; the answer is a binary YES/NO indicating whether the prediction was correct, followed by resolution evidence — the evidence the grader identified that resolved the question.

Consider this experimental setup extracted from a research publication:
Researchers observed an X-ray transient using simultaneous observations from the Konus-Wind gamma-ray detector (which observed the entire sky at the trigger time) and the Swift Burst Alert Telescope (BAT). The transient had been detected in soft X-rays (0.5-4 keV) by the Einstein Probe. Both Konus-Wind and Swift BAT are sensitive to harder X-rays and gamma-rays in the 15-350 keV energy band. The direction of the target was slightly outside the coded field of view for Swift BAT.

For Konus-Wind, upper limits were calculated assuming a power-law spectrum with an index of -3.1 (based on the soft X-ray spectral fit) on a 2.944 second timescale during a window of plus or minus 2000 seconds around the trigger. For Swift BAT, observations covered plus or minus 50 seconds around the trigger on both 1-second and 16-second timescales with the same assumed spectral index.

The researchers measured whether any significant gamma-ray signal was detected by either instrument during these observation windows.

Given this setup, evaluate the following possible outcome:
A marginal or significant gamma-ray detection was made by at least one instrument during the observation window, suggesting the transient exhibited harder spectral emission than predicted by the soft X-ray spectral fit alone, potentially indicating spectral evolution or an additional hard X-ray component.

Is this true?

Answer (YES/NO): NO